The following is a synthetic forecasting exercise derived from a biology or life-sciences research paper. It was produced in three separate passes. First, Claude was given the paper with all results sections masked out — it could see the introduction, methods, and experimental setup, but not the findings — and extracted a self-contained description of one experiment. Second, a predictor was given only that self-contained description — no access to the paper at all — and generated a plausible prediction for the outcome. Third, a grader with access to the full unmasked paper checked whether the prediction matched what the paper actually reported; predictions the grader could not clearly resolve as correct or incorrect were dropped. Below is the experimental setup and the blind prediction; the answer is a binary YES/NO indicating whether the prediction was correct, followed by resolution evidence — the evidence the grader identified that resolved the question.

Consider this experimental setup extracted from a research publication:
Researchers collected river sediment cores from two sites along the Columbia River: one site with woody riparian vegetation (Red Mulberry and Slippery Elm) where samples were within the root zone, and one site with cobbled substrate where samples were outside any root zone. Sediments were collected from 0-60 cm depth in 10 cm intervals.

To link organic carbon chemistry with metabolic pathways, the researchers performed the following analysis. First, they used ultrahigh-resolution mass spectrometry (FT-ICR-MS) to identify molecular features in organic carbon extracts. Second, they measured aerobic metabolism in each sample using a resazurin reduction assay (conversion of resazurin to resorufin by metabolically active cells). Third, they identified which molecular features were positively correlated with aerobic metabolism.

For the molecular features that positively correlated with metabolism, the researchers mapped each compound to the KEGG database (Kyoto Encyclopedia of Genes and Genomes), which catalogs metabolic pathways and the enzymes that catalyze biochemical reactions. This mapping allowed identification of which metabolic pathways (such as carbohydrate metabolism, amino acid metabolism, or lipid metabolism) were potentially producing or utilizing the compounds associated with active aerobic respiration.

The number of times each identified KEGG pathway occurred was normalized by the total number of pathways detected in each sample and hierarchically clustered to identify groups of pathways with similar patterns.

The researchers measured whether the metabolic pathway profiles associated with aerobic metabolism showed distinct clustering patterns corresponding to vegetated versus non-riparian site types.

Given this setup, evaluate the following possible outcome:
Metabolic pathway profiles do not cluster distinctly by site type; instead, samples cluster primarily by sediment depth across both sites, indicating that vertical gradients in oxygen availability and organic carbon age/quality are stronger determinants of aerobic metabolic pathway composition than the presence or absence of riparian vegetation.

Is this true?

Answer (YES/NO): NO